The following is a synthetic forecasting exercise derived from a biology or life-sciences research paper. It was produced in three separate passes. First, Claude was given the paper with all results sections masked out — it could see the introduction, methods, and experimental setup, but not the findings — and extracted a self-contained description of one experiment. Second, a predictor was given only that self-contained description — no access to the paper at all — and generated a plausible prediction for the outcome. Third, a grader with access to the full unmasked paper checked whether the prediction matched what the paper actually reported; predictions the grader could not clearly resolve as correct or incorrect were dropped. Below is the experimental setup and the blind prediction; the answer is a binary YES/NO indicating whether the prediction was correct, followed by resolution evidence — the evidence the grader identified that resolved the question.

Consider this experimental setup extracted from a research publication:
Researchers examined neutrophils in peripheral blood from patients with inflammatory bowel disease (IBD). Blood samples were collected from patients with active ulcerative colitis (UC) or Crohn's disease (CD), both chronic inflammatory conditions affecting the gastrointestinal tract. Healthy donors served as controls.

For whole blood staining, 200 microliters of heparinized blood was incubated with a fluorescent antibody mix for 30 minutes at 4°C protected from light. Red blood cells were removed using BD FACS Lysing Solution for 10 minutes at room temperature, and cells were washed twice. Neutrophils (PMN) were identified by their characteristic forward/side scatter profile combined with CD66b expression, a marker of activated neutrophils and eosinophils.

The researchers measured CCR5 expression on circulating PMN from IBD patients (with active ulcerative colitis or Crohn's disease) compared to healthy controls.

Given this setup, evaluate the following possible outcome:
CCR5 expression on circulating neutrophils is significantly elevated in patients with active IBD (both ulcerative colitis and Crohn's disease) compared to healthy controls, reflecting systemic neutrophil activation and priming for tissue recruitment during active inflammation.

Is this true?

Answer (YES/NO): NO